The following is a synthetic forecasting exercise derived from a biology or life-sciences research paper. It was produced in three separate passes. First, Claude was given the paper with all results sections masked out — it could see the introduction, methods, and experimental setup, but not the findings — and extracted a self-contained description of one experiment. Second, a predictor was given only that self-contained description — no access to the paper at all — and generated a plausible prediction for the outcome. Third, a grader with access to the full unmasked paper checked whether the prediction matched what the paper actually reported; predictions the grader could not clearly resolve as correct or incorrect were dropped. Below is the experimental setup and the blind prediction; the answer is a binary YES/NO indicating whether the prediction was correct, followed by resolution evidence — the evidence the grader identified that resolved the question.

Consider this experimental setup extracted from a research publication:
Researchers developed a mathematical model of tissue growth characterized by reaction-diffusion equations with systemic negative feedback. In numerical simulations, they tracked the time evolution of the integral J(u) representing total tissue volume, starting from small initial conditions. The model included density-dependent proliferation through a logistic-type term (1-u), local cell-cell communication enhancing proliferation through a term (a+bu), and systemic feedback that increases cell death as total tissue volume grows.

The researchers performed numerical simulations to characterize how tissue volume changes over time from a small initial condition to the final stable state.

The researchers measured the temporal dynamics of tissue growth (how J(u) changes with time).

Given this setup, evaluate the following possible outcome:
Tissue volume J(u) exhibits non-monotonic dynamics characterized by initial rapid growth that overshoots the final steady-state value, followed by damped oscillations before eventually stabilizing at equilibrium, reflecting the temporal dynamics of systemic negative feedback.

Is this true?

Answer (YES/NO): NO